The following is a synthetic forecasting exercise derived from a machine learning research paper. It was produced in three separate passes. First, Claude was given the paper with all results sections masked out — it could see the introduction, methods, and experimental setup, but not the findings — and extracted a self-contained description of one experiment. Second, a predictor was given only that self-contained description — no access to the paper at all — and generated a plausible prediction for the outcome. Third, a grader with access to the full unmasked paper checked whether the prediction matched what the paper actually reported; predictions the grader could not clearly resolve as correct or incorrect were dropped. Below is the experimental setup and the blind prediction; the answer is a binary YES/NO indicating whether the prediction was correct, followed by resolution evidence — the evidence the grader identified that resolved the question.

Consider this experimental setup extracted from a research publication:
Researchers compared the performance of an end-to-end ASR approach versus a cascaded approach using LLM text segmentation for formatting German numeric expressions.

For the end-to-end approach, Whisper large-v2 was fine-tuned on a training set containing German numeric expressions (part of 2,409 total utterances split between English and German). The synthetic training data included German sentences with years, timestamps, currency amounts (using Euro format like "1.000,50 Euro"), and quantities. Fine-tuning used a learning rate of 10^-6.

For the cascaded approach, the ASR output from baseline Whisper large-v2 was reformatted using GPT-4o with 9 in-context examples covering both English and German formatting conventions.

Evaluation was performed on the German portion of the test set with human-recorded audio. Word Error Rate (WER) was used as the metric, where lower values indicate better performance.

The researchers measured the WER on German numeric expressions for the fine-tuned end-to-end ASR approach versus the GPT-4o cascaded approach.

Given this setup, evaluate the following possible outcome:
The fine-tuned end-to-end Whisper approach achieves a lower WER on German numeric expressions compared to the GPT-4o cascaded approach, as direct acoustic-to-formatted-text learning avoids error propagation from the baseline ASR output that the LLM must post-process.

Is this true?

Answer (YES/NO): YES